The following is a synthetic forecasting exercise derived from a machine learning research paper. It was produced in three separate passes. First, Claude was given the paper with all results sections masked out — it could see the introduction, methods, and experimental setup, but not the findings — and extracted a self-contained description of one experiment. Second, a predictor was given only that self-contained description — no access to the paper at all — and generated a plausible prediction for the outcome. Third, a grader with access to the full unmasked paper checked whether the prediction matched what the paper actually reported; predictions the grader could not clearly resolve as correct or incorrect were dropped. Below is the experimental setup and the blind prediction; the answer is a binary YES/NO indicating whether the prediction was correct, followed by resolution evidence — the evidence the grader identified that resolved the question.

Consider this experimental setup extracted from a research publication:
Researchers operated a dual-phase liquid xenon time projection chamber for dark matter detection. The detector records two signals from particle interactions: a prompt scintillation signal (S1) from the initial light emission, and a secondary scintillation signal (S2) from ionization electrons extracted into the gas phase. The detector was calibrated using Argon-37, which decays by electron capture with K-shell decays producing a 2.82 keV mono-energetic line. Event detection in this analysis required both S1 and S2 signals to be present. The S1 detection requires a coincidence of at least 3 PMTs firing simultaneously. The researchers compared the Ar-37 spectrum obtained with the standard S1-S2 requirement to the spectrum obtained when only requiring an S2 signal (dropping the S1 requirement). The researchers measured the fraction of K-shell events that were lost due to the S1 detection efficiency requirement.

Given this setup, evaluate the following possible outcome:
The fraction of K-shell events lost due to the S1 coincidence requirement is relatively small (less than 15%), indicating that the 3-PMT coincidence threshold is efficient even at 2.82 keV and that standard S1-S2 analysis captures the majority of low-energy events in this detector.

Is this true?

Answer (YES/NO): YES